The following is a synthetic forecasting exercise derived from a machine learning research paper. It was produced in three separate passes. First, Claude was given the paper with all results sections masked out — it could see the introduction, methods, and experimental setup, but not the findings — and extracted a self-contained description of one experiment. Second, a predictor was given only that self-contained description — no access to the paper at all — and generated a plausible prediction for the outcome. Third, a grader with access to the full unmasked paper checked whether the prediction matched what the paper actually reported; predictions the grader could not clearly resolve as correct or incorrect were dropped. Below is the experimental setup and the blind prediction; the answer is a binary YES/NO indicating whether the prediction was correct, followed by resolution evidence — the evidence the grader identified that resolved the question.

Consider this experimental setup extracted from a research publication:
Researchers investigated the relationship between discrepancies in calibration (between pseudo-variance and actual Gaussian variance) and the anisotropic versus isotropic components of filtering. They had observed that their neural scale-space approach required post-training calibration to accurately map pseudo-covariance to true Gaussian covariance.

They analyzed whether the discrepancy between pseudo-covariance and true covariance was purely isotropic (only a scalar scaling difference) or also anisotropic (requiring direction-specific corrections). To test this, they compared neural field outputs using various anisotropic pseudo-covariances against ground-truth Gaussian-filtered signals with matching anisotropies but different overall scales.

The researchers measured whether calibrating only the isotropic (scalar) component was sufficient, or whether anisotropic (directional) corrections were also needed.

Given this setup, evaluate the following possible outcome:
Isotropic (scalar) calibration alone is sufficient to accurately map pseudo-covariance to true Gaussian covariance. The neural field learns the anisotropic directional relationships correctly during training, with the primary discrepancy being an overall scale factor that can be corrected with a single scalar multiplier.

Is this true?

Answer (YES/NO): YES